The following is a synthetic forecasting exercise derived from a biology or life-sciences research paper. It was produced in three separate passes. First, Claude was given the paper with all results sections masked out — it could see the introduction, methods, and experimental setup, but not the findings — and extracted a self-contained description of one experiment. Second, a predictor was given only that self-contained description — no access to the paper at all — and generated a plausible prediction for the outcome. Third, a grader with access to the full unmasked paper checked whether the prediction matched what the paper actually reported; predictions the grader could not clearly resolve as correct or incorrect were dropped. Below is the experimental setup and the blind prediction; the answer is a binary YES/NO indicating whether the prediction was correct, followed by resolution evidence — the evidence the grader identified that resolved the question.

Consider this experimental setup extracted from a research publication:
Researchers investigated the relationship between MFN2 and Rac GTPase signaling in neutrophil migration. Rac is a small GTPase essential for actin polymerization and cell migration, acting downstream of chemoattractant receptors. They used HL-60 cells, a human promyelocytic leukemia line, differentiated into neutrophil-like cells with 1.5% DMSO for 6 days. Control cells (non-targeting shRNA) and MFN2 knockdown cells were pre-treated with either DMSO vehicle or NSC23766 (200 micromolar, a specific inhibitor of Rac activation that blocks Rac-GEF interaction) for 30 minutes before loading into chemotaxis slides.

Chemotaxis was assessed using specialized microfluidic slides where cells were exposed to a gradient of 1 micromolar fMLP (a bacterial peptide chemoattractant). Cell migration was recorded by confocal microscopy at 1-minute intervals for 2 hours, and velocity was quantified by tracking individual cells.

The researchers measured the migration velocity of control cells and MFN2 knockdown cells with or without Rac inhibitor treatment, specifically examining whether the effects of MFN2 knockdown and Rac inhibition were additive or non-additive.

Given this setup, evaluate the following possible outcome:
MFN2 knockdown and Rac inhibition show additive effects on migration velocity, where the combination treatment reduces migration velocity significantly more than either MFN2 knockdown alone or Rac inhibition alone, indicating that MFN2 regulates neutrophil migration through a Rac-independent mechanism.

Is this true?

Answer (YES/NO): NO